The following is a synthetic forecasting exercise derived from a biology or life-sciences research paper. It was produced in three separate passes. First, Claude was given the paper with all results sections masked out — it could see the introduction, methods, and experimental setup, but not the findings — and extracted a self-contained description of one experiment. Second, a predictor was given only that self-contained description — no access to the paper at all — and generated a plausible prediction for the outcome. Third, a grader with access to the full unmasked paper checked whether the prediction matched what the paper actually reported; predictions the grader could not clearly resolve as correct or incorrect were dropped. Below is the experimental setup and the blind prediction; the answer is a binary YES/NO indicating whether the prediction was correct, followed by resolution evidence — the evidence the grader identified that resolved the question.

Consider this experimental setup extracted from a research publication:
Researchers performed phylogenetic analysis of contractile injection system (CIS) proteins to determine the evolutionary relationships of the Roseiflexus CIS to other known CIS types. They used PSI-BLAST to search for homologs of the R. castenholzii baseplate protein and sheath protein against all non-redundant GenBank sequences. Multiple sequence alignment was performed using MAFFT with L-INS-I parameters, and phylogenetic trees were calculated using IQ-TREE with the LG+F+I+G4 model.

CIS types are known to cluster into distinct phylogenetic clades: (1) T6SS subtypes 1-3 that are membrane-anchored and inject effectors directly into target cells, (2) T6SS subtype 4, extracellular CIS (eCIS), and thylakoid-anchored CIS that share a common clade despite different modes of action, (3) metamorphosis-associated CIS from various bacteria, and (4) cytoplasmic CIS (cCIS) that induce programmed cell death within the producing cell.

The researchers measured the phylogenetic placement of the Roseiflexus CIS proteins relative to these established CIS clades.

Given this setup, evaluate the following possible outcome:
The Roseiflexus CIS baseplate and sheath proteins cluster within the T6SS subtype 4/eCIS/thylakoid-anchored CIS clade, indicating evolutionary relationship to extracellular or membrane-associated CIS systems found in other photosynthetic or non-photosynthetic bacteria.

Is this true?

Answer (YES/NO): NO